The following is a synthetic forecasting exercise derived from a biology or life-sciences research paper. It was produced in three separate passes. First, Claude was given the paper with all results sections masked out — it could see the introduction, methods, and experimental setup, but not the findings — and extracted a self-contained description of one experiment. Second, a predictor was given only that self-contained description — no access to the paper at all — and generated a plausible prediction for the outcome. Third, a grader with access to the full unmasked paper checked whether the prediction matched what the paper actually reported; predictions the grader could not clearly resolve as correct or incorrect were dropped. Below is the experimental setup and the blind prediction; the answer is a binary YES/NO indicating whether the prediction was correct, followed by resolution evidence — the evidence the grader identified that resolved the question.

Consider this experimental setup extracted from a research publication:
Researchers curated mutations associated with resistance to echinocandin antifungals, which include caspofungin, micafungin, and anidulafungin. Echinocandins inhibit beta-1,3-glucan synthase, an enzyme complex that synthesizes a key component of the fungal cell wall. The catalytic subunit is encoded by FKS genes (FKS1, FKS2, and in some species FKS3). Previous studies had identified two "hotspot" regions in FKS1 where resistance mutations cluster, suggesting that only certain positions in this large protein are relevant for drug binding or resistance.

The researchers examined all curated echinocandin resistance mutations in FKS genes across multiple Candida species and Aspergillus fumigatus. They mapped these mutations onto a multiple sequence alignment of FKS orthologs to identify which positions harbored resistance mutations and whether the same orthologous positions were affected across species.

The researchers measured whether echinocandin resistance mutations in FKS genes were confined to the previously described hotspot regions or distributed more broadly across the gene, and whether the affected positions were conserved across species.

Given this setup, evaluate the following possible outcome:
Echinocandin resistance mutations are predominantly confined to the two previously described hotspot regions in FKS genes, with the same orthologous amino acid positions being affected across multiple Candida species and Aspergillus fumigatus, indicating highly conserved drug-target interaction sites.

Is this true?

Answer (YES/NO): NO